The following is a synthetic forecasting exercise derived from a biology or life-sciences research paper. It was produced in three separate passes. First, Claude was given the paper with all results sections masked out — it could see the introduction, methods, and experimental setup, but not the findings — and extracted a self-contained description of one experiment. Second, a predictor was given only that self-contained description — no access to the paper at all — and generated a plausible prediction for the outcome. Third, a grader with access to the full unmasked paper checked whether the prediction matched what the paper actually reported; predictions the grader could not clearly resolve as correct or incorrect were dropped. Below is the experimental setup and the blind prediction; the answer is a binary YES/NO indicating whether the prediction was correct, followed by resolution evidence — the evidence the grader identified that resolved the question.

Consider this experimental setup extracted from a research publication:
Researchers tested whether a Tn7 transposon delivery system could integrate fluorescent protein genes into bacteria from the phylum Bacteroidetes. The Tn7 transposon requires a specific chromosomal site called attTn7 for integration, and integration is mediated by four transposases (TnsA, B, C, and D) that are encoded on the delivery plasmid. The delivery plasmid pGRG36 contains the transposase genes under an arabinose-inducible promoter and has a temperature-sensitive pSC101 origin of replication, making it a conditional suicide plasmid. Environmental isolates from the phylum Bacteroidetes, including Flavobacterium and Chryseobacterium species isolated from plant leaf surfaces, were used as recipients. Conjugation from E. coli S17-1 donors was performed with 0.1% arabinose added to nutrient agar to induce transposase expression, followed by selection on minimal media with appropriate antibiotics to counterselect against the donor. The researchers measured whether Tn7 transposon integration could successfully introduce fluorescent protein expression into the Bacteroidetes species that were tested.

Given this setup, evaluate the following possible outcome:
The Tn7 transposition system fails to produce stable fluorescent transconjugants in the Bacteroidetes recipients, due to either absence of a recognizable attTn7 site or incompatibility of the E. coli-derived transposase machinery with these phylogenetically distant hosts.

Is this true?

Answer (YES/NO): YES